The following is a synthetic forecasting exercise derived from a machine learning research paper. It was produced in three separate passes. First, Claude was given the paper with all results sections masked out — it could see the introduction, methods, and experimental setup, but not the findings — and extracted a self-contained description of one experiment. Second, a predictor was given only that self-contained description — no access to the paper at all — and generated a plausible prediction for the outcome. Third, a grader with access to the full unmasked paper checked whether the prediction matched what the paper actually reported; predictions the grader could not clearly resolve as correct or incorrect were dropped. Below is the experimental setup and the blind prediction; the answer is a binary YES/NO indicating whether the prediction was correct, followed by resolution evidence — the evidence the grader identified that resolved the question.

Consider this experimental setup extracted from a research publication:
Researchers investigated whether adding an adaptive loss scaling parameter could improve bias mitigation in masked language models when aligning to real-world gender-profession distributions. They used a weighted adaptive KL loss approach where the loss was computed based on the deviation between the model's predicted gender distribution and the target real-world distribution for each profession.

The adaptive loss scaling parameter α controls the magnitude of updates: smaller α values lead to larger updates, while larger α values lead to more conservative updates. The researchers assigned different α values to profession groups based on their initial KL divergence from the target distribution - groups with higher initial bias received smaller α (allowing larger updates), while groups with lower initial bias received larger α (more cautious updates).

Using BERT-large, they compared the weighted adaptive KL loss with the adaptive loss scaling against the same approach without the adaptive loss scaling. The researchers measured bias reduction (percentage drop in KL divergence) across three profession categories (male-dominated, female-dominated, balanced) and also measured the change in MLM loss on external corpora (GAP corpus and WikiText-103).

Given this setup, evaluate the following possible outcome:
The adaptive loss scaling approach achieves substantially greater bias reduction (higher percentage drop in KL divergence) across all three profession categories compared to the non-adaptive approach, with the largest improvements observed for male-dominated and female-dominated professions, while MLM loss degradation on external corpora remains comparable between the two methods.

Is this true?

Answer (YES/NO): NO